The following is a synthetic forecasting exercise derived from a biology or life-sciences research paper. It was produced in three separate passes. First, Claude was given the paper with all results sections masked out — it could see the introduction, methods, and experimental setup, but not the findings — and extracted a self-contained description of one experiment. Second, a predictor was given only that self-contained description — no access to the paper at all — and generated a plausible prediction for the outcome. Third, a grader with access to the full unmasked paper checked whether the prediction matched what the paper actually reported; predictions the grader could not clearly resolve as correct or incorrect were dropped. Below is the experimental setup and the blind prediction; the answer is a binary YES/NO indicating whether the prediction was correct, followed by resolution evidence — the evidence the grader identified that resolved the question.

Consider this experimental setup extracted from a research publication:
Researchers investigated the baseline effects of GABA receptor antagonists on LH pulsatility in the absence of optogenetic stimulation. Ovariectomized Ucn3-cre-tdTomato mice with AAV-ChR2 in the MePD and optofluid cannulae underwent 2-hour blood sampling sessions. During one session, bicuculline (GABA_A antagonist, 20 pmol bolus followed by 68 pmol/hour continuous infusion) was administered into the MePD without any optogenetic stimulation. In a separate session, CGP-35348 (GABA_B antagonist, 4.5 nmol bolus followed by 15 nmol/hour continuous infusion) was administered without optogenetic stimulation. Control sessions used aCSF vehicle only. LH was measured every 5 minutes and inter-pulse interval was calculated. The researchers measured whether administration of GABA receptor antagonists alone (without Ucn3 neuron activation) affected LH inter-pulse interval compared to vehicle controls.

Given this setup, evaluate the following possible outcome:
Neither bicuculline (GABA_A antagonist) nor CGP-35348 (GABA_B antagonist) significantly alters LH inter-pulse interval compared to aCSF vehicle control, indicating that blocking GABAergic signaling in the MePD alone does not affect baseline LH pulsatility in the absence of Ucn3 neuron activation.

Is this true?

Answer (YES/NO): YES